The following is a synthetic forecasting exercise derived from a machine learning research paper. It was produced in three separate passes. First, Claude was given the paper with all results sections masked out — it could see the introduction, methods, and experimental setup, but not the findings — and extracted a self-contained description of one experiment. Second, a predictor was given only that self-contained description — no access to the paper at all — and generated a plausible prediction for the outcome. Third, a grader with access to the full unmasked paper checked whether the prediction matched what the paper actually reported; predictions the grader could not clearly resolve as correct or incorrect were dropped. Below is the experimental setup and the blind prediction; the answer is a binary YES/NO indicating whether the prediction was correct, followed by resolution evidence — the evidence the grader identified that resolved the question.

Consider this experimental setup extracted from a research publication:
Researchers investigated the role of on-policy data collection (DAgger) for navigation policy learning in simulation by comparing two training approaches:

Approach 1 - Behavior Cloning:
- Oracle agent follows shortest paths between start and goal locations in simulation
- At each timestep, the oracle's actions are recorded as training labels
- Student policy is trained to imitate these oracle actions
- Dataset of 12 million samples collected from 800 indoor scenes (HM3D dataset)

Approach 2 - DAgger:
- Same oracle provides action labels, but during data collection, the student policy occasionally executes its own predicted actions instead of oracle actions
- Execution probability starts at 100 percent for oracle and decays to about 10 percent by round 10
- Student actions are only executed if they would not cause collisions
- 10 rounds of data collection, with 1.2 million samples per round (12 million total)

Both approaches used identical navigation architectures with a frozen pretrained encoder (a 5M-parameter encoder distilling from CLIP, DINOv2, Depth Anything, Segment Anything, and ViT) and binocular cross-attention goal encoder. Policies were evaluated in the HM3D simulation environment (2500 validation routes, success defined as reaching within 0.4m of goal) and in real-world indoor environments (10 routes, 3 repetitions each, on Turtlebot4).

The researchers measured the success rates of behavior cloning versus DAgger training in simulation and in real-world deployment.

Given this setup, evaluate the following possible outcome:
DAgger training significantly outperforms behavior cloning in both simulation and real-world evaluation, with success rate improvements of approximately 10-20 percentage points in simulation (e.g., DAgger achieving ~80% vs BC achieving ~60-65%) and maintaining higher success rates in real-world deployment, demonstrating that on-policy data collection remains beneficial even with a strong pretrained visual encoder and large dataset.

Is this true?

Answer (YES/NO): NO